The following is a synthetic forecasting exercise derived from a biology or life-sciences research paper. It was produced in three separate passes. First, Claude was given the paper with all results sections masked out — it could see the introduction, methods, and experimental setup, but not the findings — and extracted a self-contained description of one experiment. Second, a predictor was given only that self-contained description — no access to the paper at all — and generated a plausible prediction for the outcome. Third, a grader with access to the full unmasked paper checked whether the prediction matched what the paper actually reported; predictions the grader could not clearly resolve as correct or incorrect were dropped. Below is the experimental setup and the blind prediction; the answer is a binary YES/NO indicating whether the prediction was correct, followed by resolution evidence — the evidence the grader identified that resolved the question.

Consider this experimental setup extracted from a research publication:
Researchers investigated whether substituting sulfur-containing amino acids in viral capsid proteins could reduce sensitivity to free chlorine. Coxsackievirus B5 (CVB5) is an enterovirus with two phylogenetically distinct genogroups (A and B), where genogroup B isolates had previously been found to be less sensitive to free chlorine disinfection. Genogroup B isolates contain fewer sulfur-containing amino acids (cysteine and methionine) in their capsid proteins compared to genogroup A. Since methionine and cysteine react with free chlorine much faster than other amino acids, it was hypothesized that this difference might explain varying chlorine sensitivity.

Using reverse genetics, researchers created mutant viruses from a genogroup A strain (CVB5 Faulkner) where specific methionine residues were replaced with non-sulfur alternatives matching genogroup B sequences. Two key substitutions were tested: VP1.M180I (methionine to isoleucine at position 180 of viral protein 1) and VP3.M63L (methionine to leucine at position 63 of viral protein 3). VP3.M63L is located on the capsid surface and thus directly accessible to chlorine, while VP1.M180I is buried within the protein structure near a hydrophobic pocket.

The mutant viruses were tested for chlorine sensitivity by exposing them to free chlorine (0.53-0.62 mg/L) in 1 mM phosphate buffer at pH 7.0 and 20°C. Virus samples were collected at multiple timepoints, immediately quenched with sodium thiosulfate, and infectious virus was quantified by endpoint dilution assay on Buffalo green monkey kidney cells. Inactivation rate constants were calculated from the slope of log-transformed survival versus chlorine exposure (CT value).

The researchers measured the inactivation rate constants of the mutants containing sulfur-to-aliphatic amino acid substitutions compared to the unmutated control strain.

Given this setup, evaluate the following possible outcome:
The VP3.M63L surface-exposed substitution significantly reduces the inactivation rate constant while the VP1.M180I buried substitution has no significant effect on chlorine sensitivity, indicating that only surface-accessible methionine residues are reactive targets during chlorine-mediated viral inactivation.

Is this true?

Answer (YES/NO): NO